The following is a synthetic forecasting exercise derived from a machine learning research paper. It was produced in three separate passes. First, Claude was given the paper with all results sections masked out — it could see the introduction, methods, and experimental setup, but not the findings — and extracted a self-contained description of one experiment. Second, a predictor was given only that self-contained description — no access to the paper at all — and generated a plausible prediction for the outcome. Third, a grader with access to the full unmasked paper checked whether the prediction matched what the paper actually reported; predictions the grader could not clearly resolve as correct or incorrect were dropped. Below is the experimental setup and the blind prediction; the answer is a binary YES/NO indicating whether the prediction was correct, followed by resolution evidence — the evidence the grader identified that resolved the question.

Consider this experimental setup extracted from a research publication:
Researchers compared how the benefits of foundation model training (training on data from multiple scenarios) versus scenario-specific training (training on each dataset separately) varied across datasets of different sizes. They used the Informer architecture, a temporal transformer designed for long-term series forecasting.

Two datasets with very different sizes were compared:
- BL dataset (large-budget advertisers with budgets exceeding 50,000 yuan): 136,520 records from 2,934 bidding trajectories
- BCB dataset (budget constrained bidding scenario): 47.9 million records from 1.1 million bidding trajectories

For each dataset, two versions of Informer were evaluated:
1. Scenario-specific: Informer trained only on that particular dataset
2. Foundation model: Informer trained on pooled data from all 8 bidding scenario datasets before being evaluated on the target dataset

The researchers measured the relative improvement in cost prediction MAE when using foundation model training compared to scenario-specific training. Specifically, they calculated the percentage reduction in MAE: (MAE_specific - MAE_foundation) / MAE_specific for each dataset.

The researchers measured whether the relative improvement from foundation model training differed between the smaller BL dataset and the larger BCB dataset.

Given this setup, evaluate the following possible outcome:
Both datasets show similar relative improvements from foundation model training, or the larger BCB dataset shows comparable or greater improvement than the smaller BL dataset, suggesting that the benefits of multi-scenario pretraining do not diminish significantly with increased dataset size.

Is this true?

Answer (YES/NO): NO